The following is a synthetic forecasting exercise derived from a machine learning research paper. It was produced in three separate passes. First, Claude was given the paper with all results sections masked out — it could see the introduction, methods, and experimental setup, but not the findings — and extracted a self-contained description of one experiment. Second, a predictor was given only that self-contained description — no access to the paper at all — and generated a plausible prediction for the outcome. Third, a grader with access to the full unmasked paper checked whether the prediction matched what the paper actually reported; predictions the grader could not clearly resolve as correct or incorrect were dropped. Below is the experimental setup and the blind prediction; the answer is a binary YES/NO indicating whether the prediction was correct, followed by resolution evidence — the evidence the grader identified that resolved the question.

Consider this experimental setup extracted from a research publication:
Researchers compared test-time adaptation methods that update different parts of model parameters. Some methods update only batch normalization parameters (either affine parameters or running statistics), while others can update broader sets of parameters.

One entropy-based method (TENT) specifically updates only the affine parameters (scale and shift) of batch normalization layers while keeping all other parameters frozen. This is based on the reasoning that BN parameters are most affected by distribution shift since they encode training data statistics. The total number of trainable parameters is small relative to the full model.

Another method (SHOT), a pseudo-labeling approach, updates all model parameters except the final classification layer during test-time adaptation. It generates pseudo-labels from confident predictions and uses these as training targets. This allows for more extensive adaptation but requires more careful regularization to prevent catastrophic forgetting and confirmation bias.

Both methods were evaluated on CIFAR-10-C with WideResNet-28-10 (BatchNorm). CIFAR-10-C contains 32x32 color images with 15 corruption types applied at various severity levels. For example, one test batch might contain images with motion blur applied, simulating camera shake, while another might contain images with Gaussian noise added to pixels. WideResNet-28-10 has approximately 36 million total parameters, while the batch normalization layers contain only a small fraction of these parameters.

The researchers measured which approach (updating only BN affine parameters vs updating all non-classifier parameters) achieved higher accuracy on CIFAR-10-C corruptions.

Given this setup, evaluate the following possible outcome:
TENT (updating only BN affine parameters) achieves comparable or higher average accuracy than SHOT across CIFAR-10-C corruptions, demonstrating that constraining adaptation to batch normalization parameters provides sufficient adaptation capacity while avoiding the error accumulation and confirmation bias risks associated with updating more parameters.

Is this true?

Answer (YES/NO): YES